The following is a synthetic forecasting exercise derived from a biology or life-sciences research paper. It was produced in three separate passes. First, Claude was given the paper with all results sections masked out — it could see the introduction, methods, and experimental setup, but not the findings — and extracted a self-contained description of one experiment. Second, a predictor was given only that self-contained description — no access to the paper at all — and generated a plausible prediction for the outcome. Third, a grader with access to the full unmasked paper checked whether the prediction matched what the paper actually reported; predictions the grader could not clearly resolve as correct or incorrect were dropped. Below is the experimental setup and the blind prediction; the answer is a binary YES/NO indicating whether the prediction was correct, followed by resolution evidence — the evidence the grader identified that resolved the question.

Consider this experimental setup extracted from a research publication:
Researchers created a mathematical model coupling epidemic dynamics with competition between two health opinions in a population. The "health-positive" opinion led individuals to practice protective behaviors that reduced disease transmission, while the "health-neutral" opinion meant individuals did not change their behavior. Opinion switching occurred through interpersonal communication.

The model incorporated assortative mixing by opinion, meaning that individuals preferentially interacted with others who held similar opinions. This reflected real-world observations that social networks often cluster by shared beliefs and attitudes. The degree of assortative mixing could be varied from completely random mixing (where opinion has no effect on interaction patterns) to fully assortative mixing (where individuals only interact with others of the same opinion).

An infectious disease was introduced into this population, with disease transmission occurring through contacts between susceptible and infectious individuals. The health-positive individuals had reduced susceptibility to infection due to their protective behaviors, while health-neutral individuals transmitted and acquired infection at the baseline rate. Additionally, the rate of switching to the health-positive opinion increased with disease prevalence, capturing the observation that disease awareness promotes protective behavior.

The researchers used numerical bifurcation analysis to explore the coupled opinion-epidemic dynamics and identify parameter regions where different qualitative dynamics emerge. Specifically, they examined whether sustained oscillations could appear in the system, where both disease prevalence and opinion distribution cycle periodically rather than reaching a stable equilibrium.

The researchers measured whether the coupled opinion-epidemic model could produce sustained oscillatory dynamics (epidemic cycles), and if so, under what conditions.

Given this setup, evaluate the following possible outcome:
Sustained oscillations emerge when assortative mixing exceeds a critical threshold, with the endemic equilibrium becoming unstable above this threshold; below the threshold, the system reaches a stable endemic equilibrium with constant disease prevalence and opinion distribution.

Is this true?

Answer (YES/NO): NO